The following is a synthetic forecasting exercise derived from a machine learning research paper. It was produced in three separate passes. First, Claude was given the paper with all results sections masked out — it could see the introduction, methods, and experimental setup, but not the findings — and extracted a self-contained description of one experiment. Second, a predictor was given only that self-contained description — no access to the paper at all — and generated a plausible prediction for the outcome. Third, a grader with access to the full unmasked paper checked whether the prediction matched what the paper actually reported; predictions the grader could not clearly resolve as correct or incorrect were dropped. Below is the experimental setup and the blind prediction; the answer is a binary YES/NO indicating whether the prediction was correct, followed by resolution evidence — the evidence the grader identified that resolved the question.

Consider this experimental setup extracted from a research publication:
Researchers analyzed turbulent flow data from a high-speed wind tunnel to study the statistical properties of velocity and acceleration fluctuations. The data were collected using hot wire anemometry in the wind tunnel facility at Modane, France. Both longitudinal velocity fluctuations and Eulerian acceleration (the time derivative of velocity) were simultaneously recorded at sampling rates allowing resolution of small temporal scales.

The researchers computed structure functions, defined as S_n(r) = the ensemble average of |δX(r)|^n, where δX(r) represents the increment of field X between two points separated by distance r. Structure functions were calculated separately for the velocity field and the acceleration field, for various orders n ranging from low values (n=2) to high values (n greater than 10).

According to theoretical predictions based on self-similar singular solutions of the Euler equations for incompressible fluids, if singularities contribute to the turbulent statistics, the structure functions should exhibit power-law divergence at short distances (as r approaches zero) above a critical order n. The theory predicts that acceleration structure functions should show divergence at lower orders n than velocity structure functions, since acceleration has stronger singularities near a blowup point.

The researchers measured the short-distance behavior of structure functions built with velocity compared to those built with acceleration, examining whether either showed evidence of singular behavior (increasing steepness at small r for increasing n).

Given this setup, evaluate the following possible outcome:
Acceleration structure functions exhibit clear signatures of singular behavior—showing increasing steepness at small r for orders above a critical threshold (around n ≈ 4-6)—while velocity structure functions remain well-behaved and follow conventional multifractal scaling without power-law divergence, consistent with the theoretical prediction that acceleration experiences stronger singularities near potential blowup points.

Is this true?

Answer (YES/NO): YES